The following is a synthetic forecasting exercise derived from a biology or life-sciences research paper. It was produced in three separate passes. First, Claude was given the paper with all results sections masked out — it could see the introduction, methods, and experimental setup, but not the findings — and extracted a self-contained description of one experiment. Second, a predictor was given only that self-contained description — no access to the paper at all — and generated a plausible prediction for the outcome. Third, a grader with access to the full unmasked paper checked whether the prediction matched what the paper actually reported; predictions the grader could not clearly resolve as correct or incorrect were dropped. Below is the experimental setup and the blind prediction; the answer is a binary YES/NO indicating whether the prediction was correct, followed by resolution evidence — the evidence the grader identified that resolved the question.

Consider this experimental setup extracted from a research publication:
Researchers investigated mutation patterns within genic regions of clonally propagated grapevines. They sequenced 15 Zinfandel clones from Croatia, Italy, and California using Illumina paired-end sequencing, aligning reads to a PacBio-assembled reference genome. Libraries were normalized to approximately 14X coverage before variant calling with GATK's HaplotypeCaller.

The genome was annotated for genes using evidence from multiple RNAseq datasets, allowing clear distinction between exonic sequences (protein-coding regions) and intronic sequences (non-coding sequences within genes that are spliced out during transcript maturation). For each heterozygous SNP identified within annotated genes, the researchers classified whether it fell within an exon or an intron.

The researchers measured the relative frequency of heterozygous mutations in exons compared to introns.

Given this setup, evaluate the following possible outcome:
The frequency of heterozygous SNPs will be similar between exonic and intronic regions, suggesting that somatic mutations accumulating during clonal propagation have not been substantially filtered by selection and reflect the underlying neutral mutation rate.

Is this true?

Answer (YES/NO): NO